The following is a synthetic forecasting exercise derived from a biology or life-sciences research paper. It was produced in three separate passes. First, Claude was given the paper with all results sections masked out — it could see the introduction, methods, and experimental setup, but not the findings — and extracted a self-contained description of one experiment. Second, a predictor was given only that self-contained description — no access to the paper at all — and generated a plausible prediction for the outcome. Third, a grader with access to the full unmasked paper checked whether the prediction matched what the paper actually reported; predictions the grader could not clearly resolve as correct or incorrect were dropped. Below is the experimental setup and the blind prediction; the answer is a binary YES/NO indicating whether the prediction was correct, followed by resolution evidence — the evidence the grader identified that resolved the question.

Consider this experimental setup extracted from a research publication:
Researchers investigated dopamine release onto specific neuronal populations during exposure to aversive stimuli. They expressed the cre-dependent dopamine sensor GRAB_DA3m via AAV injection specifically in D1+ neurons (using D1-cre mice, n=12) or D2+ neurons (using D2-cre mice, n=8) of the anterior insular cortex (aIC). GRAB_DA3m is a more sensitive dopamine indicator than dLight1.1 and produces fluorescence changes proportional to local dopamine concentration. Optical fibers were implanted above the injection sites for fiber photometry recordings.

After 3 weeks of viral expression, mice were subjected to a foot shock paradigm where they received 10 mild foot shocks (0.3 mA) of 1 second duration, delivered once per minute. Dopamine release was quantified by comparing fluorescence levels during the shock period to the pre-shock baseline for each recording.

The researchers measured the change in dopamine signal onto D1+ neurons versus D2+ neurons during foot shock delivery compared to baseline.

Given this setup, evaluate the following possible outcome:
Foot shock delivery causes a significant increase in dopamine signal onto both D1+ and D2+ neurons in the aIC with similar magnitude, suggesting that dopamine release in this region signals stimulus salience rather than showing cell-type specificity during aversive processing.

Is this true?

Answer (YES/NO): NO